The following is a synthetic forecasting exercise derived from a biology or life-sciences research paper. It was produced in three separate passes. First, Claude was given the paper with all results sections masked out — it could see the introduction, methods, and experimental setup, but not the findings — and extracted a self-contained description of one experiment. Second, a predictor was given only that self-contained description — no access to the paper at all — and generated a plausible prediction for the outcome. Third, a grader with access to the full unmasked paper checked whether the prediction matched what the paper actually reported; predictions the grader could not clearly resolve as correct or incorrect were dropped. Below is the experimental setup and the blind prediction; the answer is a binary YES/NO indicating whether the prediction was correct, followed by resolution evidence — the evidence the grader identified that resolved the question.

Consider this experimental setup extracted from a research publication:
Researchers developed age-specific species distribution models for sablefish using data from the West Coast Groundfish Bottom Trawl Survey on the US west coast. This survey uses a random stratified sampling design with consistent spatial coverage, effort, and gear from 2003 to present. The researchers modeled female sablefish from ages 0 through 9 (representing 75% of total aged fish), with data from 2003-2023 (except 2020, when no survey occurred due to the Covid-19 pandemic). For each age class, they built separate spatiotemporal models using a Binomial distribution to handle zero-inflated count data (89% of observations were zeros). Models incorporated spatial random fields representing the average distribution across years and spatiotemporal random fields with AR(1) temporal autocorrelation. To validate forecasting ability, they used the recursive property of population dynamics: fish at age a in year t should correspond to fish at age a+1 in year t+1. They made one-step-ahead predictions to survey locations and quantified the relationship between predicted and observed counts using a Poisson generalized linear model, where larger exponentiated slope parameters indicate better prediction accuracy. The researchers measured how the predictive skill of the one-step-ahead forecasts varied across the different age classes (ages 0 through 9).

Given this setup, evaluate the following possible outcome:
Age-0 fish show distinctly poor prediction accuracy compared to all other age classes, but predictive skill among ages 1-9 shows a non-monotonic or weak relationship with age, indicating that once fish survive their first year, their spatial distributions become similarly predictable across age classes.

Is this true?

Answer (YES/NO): NO